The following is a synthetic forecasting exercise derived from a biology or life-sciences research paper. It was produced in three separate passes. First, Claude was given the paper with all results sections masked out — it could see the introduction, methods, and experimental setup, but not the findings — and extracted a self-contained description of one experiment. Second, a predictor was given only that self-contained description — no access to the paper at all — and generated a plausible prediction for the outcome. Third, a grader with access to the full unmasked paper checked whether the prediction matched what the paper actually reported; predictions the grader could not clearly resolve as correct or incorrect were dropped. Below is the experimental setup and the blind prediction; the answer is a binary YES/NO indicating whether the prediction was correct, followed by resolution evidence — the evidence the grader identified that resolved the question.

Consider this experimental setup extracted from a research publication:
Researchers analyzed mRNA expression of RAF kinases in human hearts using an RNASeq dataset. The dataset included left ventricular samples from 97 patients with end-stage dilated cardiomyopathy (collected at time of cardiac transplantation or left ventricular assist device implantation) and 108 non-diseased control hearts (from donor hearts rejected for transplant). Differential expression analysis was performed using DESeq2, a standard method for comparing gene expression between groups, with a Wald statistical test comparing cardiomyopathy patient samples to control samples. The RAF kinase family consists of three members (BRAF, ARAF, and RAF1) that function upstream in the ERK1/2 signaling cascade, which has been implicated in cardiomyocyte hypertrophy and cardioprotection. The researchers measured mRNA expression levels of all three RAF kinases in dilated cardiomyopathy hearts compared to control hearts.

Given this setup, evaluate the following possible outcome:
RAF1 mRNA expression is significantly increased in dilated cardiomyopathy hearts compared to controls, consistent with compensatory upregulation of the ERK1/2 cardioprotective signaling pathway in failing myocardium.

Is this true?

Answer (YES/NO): NO